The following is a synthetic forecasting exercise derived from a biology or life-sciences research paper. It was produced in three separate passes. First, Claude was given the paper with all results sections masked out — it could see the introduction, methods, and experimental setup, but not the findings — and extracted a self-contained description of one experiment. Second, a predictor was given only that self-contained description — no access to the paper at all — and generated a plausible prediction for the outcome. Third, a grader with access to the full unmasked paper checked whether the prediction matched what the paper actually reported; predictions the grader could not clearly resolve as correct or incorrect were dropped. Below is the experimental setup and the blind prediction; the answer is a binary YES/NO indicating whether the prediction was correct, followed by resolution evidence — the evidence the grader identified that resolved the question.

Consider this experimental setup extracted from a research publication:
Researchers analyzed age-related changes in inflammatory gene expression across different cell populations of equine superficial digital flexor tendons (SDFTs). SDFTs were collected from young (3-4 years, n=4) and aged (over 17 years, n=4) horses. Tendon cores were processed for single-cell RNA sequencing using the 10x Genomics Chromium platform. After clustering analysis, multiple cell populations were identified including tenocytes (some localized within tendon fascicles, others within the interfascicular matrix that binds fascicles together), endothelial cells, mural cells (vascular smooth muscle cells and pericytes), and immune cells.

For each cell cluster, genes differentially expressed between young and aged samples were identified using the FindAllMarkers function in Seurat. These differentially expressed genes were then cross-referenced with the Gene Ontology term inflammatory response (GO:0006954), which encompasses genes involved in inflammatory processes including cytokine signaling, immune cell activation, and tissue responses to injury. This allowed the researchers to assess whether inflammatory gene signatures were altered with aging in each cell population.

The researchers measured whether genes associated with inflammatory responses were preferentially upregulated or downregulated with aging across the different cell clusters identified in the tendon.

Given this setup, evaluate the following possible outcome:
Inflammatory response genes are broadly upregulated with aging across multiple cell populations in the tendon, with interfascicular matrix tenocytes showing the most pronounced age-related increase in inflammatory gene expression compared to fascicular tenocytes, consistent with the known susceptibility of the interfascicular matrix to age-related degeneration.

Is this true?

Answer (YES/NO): NO